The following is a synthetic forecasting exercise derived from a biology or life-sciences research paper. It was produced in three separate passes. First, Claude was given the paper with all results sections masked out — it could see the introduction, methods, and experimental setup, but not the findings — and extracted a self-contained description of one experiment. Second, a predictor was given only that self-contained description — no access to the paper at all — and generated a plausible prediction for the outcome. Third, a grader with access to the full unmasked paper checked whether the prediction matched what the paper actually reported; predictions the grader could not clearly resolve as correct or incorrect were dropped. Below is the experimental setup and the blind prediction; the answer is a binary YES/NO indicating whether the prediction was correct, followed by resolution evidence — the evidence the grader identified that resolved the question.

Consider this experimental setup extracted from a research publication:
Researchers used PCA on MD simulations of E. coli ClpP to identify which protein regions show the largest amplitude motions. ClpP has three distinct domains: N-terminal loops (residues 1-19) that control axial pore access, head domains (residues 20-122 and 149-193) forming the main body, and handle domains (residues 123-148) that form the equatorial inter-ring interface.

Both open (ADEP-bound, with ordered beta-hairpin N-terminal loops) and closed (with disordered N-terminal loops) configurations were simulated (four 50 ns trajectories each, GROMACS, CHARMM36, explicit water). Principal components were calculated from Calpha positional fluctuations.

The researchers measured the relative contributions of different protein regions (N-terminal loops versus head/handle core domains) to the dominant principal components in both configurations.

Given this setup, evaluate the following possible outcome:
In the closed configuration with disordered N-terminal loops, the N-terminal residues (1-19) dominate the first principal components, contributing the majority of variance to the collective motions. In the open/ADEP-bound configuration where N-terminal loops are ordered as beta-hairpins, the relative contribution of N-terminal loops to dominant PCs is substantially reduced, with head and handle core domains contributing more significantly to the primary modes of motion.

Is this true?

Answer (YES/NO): NO